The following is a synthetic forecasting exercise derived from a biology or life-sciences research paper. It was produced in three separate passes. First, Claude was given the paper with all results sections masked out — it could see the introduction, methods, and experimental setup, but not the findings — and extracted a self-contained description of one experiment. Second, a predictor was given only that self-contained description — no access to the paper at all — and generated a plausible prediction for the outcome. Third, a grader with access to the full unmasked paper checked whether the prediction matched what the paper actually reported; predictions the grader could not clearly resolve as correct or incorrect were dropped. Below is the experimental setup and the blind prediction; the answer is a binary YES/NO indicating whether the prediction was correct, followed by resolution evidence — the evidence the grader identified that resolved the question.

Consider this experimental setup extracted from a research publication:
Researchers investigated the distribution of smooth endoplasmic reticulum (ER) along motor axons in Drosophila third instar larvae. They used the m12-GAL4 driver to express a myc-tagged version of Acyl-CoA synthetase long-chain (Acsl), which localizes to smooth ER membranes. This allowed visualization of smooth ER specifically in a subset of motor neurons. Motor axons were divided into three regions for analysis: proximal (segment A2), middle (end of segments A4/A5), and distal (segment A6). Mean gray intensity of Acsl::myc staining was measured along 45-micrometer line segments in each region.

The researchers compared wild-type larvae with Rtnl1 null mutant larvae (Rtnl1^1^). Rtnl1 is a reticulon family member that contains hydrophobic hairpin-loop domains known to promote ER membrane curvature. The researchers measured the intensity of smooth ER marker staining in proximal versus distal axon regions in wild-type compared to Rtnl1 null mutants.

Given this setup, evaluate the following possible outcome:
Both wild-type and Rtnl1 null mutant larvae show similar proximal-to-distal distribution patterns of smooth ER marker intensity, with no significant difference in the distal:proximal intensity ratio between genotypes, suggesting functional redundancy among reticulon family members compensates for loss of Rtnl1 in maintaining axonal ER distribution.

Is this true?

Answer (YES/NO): NO